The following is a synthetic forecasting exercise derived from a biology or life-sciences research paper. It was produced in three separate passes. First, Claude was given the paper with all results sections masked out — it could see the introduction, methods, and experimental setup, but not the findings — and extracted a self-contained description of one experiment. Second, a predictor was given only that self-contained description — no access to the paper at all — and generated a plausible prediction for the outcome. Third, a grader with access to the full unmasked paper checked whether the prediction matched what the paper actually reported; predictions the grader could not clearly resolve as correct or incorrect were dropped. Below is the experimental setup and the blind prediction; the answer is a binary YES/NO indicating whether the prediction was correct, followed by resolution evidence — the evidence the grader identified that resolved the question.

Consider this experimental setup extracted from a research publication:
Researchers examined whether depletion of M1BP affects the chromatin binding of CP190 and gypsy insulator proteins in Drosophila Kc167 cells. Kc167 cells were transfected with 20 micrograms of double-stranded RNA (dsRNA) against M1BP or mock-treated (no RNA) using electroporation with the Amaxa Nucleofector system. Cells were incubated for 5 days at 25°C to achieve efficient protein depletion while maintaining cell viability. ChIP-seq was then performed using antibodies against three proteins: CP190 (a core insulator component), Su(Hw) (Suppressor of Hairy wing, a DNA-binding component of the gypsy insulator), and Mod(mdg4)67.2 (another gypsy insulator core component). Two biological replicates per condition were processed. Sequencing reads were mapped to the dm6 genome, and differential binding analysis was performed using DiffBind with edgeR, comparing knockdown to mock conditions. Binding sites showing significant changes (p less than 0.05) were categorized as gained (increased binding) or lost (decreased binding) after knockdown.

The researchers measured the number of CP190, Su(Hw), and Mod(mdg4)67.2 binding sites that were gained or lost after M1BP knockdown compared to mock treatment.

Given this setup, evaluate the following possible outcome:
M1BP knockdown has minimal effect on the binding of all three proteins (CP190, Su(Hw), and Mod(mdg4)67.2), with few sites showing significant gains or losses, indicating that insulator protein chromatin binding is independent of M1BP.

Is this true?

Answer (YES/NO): NO